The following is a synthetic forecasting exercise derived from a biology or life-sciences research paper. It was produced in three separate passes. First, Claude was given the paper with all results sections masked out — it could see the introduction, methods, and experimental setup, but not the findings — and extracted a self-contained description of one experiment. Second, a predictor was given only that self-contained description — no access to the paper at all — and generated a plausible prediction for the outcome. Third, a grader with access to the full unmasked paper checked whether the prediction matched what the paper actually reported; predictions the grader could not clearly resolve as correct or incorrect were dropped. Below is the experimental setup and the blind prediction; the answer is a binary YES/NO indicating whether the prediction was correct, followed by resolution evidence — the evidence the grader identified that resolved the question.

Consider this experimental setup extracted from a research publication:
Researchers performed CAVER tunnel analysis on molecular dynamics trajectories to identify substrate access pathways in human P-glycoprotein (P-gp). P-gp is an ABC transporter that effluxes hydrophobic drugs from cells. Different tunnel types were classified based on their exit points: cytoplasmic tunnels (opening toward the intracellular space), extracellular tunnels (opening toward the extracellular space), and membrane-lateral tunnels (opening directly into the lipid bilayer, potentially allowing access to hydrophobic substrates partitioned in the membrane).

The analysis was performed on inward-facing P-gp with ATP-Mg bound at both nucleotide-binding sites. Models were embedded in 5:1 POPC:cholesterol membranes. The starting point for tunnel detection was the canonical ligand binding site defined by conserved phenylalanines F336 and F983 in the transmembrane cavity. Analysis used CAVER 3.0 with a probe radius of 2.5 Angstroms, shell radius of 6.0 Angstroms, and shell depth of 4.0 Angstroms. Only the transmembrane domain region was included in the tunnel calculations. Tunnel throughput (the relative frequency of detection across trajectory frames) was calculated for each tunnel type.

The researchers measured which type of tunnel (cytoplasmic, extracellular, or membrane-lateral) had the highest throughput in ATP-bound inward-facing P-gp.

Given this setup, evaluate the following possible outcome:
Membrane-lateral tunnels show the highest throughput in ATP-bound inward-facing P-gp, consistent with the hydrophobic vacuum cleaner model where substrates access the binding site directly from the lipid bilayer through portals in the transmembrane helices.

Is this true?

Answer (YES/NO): YES